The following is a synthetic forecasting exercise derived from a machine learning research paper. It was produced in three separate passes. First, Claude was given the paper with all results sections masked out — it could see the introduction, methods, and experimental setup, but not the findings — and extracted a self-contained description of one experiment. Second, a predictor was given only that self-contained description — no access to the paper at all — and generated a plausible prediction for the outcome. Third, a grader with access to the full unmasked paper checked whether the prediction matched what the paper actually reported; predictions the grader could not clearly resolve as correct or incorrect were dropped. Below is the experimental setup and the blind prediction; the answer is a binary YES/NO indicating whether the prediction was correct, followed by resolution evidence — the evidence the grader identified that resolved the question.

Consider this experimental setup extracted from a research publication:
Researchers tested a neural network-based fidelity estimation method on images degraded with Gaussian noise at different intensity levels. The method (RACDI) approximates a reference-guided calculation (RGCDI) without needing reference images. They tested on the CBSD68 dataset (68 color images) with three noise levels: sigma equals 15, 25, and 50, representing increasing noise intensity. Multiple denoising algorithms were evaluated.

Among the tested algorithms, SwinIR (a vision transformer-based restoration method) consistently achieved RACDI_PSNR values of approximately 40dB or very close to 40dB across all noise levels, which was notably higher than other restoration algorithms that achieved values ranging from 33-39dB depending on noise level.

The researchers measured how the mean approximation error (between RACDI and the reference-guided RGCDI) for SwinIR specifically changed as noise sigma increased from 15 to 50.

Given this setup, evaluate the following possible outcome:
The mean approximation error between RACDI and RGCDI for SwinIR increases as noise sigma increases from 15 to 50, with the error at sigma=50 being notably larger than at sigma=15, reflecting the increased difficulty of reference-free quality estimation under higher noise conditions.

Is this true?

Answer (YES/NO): YES